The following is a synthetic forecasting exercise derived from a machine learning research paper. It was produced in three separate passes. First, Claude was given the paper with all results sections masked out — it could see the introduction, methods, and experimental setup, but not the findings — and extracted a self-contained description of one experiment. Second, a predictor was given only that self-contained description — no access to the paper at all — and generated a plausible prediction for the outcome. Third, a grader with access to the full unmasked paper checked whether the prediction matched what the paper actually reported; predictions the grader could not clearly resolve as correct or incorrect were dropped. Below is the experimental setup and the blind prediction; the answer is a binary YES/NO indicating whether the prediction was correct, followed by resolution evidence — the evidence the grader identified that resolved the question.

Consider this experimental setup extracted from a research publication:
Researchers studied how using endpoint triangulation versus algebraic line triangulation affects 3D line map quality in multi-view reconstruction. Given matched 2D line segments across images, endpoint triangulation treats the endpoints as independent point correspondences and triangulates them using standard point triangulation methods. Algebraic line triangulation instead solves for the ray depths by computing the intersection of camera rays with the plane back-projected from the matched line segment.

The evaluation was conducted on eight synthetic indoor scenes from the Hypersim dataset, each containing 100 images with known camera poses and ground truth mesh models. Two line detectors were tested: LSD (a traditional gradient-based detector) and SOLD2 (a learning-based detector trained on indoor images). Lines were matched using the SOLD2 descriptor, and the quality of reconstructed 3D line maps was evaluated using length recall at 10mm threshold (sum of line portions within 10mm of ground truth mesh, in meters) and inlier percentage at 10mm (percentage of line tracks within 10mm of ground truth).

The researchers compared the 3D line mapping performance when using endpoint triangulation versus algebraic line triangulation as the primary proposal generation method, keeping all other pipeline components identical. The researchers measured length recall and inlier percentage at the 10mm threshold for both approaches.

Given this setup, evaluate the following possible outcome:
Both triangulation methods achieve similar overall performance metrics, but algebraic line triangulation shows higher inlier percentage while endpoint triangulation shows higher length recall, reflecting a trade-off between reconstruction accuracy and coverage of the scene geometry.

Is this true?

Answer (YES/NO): NO